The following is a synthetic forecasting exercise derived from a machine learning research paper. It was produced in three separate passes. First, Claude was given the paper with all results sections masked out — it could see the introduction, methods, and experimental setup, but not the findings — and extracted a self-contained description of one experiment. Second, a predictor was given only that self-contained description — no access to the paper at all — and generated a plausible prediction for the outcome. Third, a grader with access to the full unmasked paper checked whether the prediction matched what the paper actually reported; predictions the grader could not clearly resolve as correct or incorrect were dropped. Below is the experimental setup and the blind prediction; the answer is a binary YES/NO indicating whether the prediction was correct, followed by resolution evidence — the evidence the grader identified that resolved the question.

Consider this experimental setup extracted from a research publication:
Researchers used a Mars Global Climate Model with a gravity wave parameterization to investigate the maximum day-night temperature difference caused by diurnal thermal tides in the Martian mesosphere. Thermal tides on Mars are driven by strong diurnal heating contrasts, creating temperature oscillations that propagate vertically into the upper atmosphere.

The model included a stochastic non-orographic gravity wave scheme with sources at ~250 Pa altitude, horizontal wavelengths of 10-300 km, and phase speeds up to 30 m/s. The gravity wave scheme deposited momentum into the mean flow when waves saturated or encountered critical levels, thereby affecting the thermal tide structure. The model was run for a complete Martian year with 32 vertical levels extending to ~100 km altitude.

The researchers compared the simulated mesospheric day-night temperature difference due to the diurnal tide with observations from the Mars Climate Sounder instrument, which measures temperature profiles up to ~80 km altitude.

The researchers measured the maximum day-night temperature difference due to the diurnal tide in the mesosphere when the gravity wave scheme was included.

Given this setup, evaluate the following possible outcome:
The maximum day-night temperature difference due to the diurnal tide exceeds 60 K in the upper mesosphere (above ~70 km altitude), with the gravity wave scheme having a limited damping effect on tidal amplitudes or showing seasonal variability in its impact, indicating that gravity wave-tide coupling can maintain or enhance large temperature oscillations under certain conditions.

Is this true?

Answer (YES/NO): NO